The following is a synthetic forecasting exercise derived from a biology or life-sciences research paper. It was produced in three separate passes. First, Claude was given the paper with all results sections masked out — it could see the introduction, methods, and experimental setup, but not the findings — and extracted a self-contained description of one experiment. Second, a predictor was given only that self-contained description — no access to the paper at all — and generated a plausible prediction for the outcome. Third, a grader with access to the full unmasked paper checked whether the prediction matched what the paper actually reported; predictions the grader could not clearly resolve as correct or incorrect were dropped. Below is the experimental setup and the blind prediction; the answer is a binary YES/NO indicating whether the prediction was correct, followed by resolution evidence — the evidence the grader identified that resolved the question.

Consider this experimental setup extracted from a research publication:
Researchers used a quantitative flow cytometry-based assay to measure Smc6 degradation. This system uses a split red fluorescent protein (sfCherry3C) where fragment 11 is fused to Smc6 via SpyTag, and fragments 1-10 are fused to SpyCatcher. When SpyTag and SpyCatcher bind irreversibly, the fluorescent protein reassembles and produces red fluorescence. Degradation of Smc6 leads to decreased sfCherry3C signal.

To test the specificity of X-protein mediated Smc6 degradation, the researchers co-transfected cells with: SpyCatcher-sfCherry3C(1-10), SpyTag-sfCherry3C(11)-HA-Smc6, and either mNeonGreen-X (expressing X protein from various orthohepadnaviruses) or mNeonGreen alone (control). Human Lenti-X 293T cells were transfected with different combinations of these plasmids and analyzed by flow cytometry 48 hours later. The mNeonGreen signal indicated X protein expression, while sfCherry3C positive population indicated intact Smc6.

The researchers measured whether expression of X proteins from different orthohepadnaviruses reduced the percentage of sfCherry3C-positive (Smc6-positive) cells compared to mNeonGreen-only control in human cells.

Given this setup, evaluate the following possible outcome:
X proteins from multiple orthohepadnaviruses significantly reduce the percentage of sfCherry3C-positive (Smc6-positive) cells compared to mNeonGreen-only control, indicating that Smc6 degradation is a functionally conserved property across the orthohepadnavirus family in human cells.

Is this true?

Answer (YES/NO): YES